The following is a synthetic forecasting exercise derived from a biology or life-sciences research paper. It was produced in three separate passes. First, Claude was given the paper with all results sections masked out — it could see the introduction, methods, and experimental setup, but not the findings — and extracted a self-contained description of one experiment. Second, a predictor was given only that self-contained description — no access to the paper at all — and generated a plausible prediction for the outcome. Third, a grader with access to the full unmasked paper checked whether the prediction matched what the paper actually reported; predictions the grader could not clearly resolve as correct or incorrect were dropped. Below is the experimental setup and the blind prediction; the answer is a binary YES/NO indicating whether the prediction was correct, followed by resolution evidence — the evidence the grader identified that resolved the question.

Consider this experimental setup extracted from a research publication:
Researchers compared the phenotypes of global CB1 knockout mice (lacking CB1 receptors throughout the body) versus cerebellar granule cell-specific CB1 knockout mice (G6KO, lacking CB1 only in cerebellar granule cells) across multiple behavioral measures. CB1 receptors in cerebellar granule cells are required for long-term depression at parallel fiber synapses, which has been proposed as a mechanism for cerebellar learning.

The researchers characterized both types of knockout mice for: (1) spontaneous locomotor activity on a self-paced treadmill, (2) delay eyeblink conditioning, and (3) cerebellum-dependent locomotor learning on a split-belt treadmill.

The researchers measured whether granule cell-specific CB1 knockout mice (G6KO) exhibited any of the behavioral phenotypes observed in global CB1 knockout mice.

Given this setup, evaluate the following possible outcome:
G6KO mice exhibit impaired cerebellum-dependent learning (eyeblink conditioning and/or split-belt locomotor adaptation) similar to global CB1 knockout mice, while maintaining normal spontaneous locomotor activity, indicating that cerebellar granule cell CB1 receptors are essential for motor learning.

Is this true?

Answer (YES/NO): NO